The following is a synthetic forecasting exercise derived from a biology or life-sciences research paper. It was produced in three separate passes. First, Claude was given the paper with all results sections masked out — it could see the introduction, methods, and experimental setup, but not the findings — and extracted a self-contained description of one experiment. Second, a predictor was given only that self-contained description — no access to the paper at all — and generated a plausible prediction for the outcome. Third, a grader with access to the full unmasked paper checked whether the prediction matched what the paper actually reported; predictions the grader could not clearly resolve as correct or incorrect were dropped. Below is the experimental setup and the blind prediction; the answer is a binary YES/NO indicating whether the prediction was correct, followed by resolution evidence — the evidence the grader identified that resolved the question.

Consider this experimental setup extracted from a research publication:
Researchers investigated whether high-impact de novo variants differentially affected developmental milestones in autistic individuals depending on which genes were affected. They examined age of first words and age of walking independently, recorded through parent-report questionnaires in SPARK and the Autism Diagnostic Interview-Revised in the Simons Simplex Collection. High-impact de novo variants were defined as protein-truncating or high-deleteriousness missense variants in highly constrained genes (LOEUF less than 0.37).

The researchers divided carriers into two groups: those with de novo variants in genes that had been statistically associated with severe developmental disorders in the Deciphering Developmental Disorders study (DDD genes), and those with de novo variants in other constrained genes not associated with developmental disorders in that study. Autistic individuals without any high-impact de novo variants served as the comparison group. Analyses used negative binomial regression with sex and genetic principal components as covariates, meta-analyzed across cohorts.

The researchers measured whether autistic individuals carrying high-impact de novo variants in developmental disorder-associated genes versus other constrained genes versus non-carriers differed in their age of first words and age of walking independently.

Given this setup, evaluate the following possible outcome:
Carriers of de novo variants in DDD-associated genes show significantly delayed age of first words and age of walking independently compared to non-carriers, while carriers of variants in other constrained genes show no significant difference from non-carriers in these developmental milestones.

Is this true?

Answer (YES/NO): NO